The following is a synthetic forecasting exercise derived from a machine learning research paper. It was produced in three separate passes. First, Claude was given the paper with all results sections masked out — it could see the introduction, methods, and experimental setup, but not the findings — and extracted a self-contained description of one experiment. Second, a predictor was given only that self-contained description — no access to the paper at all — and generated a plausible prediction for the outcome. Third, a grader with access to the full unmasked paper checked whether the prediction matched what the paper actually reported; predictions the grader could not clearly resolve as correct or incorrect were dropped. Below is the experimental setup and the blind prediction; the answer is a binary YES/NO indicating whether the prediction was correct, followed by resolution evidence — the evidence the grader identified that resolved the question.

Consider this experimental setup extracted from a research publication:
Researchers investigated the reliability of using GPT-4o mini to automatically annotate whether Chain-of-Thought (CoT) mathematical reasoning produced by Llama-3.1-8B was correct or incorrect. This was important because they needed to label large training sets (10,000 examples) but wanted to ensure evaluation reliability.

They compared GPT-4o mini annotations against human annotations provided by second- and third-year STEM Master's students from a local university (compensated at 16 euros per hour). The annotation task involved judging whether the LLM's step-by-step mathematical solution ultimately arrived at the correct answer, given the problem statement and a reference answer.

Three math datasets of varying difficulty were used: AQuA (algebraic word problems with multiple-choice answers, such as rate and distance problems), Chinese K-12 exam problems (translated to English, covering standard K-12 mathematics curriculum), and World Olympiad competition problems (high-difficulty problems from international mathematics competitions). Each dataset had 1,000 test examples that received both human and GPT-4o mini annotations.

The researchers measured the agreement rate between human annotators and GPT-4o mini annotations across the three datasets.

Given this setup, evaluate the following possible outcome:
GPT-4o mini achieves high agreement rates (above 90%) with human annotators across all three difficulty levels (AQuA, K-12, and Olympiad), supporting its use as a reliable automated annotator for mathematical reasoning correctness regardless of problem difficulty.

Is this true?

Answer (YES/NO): YES